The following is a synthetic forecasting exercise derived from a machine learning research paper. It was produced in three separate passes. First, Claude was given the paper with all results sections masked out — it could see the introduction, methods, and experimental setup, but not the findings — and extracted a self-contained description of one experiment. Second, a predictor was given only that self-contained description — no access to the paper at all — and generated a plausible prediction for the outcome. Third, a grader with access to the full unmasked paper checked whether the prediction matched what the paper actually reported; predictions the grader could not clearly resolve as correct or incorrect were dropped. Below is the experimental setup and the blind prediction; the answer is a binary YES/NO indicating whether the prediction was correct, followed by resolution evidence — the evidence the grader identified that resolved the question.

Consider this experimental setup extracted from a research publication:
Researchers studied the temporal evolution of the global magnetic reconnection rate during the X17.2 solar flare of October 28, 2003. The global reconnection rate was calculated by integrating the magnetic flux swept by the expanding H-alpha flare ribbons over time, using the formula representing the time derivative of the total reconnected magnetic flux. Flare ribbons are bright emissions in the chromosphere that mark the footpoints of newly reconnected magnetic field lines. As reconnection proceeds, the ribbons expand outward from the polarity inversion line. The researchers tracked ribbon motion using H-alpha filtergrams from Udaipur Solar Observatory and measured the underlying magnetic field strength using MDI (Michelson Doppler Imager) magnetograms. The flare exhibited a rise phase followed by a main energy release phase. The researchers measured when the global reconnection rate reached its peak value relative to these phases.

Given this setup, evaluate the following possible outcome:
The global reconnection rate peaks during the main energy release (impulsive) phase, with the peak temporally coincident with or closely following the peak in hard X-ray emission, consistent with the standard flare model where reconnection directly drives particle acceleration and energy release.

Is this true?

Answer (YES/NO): NO